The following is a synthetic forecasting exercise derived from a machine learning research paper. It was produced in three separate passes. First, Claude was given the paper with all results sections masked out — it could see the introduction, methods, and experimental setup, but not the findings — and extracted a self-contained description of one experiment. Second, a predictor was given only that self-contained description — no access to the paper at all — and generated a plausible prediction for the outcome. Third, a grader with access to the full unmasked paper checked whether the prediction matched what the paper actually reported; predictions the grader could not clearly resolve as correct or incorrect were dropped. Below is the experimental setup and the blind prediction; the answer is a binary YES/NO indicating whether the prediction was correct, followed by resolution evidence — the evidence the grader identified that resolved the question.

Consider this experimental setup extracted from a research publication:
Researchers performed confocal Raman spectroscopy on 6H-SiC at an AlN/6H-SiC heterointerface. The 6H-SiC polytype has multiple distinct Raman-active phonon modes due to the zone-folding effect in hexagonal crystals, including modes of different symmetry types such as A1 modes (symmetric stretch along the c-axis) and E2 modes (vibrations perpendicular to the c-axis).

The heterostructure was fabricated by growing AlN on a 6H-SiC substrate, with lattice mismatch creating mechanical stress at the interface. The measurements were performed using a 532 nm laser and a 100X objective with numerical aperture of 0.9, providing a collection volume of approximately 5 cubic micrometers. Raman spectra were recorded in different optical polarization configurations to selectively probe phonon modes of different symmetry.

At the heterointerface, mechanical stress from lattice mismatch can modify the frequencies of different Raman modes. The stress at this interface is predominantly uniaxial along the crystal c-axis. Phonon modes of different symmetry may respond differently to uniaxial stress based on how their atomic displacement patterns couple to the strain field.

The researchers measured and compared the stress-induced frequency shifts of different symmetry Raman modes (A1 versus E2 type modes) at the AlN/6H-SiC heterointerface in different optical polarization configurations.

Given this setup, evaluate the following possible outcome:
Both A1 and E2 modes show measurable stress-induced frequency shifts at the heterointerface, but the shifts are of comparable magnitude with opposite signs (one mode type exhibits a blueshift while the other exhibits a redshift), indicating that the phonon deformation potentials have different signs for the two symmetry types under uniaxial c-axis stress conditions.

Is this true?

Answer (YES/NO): NO